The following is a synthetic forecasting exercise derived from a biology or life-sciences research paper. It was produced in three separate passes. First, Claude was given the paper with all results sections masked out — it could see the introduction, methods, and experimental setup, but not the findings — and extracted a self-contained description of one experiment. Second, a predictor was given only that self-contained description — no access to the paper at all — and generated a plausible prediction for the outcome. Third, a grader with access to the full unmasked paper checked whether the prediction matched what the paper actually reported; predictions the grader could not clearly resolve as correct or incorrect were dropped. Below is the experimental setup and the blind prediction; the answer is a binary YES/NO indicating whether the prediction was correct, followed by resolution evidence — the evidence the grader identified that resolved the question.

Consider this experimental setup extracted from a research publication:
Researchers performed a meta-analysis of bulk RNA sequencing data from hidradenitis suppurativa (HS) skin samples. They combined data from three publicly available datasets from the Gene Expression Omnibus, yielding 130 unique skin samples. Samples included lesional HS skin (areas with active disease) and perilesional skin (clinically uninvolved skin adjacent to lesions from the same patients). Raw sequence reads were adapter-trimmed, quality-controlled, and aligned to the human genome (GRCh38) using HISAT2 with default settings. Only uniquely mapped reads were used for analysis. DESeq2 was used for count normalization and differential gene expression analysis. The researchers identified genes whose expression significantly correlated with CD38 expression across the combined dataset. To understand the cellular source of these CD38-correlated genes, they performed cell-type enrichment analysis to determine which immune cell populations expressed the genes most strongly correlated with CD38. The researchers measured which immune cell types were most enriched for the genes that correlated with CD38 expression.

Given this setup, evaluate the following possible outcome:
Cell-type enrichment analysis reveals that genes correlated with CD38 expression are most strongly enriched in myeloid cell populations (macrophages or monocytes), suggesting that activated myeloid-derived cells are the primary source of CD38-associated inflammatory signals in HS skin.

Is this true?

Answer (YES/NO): NO